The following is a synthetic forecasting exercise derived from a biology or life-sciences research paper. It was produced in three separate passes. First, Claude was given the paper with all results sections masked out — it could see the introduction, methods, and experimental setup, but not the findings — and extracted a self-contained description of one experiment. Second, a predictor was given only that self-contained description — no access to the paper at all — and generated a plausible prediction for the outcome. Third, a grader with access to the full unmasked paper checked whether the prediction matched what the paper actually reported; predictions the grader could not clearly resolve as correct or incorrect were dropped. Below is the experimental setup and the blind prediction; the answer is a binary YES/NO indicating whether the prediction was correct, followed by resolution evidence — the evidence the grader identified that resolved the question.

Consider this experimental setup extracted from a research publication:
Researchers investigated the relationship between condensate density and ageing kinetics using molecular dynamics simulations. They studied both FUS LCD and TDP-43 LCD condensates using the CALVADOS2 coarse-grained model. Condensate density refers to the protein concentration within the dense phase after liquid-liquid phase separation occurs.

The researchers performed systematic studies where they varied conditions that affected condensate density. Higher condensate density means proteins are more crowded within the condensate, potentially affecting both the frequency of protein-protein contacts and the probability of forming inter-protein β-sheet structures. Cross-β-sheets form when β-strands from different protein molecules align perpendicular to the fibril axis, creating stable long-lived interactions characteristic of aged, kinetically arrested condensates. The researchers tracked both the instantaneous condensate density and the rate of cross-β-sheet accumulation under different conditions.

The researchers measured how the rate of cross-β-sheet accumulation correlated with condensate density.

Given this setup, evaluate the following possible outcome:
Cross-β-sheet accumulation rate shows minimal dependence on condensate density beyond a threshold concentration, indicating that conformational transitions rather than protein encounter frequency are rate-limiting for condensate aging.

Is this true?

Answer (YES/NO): NO